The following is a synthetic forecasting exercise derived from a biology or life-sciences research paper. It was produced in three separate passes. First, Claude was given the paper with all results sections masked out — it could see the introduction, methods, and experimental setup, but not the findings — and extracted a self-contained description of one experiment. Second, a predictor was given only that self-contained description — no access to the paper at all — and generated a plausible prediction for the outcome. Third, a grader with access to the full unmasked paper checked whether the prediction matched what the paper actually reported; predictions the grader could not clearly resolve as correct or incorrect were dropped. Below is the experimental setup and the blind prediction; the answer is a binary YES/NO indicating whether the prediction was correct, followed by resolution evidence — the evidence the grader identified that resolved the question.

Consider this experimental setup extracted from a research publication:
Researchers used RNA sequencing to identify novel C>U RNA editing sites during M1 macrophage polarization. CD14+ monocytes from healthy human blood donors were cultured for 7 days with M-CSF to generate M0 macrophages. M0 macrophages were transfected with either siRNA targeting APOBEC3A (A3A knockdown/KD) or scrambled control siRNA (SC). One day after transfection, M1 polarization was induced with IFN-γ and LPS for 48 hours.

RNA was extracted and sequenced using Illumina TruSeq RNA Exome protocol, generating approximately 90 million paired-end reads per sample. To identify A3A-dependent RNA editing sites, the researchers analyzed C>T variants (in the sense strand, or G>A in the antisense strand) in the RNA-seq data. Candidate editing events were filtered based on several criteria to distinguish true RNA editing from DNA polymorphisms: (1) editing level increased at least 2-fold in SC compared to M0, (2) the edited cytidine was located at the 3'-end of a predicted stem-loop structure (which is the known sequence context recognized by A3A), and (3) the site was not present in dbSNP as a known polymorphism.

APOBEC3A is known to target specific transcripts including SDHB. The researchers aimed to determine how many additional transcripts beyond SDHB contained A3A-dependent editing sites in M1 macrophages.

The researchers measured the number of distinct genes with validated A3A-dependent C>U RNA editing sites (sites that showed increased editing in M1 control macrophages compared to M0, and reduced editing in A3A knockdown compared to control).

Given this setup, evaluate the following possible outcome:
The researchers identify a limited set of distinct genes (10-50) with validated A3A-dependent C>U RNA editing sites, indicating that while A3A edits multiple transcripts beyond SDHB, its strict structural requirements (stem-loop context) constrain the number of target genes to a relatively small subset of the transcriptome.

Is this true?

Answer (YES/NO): NO